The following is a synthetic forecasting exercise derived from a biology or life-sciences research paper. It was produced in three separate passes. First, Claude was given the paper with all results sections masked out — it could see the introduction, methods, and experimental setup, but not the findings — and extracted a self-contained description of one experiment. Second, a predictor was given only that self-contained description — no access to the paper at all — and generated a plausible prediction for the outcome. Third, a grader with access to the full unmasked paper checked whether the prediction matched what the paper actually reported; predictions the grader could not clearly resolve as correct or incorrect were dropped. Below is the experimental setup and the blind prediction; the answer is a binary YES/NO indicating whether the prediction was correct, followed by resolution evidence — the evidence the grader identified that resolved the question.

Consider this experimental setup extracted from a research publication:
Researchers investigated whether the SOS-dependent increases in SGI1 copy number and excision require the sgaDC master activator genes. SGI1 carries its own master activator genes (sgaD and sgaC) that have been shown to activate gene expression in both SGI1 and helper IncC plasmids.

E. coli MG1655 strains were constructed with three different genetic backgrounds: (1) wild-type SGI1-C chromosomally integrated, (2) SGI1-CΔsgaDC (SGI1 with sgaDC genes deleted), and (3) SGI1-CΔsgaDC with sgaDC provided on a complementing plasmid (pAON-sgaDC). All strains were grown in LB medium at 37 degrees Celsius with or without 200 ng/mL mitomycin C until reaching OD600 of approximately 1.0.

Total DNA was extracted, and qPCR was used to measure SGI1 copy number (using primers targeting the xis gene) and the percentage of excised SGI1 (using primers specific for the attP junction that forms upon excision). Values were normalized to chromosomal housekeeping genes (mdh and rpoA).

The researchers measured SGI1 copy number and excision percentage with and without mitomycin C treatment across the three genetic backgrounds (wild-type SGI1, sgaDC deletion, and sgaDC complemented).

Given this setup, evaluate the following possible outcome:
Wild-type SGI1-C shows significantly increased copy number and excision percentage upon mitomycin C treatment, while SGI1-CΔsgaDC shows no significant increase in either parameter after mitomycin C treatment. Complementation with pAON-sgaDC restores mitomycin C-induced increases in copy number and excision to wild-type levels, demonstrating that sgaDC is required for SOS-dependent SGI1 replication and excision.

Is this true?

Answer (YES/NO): NO